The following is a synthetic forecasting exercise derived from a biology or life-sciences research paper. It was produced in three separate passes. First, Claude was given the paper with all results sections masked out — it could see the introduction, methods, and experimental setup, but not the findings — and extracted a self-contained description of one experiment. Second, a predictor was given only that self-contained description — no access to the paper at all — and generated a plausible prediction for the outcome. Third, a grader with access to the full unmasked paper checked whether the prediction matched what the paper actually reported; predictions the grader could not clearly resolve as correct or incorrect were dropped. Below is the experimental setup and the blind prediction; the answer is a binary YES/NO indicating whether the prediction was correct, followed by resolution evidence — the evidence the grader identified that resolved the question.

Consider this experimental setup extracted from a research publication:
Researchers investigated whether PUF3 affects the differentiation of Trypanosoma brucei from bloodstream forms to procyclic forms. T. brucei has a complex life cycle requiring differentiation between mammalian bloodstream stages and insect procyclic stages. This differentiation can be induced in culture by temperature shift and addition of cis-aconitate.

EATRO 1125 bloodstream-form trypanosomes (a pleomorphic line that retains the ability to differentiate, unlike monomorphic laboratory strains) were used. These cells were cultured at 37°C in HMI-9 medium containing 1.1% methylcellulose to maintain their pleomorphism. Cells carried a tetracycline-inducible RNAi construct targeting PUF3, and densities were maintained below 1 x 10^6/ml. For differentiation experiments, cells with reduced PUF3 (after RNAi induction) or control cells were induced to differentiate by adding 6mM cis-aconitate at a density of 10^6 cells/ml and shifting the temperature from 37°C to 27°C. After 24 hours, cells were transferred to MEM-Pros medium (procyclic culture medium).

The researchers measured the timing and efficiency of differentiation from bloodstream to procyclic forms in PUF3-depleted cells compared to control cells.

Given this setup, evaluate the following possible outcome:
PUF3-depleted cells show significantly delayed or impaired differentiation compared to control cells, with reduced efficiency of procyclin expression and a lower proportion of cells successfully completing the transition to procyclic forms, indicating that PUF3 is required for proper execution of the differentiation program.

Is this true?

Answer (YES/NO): NO